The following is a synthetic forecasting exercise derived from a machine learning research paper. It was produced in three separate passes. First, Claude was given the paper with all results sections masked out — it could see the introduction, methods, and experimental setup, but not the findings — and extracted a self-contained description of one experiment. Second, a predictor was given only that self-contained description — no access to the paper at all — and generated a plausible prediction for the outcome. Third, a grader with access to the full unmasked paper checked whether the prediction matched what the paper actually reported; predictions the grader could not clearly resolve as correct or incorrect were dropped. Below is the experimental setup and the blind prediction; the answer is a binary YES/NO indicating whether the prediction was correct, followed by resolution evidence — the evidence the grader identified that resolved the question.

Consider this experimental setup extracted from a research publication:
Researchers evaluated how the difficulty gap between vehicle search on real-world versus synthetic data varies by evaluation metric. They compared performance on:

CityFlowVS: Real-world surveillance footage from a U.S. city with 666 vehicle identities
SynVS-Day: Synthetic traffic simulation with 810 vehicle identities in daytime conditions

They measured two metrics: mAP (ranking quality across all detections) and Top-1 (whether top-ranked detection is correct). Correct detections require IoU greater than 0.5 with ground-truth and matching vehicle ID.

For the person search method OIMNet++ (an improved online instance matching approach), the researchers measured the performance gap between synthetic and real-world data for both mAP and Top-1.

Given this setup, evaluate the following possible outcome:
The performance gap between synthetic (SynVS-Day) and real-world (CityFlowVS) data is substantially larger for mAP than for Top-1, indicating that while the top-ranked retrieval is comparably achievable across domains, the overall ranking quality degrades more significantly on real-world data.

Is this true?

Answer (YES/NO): YES